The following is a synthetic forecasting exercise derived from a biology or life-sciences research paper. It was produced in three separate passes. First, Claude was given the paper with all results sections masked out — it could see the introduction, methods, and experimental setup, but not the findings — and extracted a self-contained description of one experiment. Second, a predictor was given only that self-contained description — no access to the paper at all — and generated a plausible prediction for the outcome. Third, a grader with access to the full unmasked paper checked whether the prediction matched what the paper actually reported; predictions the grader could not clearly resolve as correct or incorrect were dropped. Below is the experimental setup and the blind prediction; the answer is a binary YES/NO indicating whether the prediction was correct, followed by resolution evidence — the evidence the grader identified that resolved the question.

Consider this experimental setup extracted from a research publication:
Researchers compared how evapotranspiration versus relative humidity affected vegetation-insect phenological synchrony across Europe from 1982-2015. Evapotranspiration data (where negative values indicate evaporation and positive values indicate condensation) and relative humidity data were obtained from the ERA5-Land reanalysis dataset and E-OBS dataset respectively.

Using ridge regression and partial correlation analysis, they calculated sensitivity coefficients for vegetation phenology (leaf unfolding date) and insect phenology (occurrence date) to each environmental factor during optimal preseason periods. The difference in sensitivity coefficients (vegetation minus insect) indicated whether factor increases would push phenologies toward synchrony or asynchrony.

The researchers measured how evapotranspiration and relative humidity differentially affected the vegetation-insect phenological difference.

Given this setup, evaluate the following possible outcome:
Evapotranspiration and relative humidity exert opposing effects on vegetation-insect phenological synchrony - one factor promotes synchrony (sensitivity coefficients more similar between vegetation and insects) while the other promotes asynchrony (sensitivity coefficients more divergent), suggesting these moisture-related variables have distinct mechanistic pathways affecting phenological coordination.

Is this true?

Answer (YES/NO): YES